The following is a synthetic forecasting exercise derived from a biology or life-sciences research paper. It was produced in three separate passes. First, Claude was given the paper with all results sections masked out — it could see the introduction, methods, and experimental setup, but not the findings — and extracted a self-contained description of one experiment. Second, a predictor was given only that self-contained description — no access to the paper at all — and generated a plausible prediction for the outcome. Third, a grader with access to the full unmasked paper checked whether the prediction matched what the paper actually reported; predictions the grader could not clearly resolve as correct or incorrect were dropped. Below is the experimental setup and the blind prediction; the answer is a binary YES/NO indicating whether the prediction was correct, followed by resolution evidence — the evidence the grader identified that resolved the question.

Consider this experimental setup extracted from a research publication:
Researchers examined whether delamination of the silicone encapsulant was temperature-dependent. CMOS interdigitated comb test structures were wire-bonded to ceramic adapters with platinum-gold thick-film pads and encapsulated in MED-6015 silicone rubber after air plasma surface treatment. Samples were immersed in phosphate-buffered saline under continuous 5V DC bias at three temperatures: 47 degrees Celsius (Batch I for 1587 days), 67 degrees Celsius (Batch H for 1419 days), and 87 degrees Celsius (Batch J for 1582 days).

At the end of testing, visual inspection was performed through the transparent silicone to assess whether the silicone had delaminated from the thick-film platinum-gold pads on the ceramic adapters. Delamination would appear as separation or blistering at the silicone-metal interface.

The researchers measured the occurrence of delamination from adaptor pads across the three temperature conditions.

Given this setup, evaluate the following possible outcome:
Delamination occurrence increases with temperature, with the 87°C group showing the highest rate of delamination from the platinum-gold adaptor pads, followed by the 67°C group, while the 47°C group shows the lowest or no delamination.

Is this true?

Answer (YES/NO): NO